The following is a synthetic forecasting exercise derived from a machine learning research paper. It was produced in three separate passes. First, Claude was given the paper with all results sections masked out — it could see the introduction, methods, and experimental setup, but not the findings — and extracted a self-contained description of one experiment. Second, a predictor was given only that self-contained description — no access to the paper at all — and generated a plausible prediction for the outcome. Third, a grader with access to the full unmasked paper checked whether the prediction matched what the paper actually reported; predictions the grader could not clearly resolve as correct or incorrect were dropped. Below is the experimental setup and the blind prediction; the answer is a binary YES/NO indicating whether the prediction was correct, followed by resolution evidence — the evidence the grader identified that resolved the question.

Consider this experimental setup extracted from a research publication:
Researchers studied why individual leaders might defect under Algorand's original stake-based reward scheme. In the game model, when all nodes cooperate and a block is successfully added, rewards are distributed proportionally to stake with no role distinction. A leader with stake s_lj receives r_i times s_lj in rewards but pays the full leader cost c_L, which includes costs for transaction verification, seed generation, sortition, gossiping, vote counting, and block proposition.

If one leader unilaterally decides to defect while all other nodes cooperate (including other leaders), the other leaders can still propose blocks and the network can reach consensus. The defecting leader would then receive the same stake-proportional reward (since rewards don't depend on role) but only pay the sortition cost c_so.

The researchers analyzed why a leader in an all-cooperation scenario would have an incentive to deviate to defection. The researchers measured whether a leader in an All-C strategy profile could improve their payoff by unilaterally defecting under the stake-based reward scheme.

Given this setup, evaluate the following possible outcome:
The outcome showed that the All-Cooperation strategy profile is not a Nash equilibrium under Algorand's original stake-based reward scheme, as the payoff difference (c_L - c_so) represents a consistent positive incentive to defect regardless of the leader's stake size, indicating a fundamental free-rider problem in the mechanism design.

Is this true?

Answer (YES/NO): YES